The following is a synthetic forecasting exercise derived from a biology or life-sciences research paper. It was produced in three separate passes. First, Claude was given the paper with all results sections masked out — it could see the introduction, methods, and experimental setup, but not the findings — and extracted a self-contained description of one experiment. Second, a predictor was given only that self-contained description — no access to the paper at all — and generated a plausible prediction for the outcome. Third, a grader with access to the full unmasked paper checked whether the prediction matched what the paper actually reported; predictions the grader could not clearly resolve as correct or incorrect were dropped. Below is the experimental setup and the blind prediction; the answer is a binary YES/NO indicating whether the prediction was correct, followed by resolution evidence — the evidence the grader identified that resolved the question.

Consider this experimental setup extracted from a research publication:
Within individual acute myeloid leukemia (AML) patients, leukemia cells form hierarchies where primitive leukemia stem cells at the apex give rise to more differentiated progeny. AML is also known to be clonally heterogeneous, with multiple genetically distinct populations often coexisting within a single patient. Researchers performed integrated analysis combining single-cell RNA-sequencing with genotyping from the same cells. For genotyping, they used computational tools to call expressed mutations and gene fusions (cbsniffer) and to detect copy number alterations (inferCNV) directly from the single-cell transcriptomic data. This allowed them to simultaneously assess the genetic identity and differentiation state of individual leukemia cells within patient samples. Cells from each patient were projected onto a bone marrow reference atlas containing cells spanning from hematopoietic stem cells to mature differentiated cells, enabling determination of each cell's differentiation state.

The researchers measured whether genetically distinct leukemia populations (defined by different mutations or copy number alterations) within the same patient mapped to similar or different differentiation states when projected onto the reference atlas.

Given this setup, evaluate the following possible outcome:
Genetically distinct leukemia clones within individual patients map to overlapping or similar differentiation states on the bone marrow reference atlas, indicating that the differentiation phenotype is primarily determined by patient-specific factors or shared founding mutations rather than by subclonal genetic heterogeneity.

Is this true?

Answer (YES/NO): NO